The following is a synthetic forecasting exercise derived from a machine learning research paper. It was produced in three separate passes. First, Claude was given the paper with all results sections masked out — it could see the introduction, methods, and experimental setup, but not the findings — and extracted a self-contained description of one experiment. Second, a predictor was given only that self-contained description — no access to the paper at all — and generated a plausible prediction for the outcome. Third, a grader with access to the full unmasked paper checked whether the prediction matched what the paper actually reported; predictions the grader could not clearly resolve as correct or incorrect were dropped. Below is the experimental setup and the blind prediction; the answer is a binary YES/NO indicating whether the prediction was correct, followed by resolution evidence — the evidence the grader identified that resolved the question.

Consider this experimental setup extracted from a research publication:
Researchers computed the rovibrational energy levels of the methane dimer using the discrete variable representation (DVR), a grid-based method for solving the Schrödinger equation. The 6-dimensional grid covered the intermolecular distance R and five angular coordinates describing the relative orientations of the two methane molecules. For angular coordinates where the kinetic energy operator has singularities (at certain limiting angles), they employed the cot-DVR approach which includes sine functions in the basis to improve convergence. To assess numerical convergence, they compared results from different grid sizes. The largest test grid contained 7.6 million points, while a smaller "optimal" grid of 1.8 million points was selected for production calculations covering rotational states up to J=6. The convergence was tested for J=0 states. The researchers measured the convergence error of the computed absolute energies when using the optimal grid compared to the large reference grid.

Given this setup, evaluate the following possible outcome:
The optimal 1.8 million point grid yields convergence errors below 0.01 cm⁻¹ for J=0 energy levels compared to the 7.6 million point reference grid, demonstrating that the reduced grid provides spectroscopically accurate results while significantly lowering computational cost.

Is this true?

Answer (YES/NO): NO